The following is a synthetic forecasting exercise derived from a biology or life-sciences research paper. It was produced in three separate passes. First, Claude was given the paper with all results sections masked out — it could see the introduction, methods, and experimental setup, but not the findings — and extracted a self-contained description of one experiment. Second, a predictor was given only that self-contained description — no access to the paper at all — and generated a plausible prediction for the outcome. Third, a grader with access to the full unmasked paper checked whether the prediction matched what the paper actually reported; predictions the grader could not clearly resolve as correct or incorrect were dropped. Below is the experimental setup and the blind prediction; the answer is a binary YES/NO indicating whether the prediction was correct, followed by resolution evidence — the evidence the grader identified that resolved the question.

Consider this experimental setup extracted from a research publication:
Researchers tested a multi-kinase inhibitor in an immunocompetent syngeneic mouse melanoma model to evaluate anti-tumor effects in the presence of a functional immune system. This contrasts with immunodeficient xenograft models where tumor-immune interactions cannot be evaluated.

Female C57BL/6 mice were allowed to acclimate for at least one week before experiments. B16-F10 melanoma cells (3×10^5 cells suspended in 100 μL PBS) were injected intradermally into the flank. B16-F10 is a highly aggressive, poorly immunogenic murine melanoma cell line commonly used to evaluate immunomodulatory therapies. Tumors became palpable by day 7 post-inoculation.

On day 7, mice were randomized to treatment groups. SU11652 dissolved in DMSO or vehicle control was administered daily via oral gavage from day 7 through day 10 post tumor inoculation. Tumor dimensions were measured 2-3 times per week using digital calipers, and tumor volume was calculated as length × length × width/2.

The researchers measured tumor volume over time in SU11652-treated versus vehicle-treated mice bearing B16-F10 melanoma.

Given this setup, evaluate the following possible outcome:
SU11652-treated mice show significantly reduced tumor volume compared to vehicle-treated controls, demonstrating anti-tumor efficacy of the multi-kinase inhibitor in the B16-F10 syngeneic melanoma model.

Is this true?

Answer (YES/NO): YES